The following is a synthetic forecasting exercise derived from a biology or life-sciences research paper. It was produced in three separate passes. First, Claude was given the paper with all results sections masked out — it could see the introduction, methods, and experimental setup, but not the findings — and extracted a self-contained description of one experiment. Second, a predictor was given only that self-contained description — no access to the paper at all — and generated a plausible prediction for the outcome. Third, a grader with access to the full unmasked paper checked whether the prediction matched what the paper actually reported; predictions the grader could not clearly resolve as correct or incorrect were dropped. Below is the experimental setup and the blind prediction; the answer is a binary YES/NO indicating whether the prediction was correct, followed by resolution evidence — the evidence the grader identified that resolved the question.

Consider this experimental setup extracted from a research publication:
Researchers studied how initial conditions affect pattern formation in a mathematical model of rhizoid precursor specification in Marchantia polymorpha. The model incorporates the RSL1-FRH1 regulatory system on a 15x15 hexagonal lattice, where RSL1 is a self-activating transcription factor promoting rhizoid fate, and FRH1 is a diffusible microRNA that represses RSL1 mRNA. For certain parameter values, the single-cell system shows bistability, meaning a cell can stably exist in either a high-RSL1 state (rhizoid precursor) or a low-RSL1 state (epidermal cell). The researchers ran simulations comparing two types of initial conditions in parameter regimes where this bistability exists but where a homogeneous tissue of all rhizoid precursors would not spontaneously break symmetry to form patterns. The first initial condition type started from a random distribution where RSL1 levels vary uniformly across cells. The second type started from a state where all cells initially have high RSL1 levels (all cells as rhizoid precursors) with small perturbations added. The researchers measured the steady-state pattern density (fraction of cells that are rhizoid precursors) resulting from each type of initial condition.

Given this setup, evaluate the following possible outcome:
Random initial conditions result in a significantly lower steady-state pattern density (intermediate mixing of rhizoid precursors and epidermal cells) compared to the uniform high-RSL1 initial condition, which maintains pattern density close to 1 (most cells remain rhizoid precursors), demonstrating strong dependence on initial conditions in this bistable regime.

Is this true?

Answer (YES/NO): NO